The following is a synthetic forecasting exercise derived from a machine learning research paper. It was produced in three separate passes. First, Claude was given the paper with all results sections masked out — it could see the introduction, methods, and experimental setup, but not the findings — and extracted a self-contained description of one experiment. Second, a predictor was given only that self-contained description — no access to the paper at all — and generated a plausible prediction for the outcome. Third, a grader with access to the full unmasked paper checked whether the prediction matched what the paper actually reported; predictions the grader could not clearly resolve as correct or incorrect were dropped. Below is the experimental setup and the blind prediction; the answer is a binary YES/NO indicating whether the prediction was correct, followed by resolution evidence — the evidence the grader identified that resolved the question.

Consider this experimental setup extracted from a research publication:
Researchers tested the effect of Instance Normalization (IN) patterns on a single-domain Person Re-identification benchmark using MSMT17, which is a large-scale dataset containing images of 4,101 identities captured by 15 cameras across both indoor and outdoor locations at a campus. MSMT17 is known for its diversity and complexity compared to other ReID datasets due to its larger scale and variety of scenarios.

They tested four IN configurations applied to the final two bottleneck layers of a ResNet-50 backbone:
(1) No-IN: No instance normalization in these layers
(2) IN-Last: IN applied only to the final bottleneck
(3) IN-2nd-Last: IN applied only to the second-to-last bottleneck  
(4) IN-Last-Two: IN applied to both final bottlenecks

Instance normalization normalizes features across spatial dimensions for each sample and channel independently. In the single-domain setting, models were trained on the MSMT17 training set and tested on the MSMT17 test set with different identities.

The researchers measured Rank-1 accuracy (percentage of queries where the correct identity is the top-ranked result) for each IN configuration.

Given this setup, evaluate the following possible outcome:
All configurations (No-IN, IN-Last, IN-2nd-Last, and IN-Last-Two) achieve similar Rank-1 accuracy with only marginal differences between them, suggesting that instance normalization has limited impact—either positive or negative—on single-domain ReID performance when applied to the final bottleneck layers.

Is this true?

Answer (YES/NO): NO